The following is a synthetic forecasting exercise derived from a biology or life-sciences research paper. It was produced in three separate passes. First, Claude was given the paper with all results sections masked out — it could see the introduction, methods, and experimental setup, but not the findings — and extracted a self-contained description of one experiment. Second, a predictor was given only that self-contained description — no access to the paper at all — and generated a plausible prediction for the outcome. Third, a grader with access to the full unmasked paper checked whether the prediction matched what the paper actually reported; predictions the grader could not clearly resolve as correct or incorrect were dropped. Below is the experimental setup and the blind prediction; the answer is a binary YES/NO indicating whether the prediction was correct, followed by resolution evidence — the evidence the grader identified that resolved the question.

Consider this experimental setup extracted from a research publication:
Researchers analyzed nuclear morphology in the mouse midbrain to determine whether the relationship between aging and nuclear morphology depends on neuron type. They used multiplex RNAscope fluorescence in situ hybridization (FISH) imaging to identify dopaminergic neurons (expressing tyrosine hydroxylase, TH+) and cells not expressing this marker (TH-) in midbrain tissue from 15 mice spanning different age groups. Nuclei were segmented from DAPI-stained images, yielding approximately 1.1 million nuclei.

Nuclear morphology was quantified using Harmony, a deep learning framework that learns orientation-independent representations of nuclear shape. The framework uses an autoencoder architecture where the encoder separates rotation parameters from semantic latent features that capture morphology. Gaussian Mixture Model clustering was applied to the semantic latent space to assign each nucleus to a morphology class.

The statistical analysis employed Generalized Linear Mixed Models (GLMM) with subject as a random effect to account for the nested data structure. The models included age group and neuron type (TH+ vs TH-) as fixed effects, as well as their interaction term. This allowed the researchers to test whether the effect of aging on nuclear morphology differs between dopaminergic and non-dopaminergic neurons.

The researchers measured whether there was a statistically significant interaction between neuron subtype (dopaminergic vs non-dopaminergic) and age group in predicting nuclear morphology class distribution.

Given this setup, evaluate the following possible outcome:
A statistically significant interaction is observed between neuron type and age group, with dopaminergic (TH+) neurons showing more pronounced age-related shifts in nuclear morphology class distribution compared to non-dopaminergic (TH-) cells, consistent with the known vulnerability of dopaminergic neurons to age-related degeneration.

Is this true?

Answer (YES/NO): NO